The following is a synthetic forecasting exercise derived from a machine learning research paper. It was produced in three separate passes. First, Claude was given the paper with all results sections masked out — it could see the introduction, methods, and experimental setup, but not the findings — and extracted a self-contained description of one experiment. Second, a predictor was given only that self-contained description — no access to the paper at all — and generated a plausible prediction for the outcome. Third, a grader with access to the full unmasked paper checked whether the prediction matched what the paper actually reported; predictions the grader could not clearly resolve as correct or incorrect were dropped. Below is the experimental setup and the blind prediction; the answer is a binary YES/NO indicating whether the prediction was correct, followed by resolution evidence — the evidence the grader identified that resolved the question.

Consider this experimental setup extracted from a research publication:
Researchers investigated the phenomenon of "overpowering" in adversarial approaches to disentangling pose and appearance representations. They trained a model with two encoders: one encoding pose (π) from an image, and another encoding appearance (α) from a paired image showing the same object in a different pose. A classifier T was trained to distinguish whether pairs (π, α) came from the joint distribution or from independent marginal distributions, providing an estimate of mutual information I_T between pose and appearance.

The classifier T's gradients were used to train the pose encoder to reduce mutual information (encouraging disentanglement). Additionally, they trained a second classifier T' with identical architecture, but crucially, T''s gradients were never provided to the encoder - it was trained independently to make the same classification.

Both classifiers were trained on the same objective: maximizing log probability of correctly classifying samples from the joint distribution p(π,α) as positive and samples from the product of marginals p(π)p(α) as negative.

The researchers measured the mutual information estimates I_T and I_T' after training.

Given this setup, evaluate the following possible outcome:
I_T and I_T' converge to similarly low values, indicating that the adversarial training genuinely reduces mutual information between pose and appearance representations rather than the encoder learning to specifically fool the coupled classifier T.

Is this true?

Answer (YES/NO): NO